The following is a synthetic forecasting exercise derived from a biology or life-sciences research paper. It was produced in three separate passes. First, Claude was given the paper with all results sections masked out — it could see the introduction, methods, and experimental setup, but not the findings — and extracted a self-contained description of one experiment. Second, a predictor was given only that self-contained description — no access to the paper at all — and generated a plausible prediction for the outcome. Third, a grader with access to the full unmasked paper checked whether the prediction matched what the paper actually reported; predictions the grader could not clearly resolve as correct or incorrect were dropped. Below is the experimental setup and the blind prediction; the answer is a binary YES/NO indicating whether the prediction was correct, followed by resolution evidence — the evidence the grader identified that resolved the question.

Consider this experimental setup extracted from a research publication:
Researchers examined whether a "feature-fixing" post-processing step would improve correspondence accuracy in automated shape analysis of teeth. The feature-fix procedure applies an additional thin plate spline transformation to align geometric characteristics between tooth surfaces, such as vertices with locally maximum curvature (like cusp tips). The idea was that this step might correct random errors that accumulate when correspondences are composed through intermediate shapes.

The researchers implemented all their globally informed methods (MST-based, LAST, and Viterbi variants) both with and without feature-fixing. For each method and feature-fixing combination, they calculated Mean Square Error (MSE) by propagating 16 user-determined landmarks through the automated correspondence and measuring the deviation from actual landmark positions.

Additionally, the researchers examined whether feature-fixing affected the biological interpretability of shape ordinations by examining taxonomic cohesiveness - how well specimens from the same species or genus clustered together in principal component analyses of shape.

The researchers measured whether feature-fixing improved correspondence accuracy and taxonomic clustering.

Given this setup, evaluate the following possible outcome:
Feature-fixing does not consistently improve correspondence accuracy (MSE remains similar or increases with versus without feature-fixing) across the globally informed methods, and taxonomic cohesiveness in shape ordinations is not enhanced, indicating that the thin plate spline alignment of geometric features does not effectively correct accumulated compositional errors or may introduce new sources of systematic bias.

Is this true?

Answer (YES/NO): YES